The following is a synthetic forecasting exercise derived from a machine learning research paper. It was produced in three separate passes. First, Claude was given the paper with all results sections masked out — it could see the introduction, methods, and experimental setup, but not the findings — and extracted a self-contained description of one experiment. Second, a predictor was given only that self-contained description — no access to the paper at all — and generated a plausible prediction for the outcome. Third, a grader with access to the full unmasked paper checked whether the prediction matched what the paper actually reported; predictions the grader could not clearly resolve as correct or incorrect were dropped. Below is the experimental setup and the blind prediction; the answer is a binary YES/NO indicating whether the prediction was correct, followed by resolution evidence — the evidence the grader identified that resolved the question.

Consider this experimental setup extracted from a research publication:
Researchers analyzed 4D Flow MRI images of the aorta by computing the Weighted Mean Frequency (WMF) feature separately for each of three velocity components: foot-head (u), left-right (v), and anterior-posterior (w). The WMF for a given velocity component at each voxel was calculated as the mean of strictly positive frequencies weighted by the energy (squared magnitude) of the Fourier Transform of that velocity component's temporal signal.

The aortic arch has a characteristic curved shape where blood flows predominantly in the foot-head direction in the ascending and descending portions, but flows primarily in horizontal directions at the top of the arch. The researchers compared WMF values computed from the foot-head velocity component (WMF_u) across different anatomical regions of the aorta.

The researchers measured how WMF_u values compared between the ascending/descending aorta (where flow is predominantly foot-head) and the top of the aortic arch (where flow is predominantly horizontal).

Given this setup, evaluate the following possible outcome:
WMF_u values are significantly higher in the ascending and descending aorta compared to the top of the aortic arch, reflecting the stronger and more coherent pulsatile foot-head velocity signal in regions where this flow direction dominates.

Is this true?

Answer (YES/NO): NO